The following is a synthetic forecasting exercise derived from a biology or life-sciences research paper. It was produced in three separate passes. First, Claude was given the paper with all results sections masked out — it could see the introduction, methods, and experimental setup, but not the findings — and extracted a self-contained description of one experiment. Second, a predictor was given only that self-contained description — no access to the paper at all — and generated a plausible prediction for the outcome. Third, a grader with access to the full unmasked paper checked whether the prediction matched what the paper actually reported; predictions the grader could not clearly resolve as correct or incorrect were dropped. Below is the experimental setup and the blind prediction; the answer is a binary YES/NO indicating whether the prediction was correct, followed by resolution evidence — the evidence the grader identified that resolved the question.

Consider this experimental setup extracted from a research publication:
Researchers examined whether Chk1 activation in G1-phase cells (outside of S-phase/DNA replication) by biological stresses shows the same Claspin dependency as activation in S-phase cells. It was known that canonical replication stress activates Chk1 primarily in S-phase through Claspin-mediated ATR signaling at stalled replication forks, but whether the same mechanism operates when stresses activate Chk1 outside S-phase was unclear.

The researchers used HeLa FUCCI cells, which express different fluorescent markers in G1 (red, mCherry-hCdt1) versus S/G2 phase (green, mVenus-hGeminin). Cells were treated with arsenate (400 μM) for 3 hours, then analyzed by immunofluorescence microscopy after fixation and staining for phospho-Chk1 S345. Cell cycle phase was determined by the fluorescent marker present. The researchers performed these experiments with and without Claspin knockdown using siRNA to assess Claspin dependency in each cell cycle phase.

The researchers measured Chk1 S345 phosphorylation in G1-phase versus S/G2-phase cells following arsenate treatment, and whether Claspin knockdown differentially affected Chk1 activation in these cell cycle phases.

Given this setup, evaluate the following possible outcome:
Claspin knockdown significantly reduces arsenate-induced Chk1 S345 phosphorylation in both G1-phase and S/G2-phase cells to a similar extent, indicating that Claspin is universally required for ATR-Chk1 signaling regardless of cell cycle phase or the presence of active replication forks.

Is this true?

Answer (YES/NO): NO